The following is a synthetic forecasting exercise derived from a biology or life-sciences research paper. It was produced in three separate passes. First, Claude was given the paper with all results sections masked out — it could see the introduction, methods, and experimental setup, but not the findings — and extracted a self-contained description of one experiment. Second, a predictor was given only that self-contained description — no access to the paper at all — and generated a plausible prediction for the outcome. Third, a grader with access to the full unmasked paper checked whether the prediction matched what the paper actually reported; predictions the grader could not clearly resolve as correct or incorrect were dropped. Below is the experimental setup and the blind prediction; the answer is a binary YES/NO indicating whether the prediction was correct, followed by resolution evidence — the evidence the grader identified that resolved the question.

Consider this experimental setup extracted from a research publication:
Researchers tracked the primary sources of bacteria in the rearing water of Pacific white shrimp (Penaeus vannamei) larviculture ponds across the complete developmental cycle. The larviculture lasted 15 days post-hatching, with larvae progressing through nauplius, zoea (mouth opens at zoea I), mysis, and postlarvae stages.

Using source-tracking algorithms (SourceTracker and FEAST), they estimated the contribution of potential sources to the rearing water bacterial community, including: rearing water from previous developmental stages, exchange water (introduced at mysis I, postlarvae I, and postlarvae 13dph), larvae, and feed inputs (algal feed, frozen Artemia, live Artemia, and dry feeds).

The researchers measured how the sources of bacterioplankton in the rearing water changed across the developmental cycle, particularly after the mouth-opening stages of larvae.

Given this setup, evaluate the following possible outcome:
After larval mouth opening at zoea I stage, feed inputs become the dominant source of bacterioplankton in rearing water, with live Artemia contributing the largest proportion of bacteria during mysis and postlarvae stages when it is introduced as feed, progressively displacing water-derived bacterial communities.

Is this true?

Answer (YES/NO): NO